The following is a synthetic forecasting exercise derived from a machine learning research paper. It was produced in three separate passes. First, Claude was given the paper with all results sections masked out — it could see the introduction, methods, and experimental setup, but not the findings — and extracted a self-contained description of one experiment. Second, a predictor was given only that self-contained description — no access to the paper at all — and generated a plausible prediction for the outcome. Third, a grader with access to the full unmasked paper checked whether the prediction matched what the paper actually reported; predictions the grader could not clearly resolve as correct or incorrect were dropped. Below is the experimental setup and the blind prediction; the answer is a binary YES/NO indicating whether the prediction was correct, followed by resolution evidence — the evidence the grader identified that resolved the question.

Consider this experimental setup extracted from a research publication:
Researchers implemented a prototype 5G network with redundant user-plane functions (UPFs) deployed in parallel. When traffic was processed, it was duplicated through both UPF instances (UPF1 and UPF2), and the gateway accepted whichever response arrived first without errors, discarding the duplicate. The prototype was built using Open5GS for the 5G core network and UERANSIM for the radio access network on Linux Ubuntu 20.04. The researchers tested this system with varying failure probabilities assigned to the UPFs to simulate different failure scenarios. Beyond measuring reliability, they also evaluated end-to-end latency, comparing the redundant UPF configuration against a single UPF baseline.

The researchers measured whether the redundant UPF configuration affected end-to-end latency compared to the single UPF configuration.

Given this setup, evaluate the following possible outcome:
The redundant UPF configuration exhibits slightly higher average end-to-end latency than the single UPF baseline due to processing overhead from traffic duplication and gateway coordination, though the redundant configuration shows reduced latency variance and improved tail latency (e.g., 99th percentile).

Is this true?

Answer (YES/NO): NO